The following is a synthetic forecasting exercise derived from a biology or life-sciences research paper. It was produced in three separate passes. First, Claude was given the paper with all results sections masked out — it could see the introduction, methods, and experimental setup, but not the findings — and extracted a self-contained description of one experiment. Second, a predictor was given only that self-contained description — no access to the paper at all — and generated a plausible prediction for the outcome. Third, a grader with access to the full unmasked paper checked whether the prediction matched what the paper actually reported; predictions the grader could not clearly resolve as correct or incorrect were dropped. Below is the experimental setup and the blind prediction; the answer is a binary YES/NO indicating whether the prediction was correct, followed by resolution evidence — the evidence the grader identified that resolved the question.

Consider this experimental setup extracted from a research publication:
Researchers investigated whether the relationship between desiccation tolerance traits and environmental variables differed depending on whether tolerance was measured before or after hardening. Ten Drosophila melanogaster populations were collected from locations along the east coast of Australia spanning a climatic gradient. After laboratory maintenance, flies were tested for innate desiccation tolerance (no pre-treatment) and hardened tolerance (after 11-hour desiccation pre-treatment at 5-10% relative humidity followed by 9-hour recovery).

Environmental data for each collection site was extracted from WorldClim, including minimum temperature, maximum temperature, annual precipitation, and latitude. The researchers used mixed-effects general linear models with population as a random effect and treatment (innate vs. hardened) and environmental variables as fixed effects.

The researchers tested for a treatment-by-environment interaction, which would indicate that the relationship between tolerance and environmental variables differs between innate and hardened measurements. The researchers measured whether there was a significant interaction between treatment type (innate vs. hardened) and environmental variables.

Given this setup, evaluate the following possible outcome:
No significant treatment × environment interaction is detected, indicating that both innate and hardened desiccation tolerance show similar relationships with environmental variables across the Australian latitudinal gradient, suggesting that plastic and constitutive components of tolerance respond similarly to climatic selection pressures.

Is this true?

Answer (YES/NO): NO